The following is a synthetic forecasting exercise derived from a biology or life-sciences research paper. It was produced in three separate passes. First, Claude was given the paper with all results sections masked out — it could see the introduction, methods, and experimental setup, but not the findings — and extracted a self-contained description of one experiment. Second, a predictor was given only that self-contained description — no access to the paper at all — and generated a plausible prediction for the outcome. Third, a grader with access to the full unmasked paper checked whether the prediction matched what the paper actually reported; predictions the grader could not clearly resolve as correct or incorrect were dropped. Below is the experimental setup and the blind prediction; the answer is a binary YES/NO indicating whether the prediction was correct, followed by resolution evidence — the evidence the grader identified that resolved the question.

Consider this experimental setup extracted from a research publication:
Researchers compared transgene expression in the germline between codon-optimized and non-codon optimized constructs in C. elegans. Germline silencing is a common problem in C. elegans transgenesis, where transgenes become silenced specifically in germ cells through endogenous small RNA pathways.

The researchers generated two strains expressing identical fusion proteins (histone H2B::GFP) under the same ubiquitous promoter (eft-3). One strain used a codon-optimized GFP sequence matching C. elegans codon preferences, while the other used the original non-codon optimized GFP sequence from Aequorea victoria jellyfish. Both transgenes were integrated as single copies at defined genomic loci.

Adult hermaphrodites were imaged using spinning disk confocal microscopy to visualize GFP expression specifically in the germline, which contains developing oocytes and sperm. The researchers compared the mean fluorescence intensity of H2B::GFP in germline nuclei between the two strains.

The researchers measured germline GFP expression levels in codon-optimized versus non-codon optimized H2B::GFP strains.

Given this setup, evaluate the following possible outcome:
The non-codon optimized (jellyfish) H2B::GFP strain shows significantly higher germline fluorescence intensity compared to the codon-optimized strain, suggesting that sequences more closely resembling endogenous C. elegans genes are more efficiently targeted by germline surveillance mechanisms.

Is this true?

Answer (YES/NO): NO